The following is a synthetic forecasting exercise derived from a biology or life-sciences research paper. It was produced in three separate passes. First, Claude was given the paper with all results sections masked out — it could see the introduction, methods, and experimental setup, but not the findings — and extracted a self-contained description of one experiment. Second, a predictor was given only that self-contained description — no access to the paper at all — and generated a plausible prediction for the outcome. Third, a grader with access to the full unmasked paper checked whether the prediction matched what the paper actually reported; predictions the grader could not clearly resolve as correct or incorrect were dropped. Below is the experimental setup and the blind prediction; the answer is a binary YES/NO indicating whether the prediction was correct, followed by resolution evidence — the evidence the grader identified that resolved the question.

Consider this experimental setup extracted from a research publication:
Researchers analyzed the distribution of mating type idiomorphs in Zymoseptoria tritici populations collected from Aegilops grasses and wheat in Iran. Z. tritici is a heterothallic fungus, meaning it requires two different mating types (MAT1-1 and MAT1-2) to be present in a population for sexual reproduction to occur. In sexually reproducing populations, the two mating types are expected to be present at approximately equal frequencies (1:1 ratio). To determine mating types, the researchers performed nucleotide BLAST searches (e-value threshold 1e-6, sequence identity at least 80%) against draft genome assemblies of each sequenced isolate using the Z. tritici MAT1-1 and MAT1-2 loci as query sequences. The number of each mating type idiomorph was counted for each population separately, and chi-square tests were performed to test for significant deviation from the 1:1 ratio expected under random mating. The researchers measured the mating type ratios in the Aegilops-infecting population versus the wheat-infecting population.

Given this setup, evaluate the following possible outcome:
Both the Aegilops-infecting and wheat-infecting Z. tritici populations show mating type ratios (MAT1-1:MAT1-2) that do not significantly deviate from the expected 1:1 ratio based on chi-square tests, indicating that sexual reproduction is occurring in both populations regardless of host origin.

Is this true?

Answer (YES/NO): NO